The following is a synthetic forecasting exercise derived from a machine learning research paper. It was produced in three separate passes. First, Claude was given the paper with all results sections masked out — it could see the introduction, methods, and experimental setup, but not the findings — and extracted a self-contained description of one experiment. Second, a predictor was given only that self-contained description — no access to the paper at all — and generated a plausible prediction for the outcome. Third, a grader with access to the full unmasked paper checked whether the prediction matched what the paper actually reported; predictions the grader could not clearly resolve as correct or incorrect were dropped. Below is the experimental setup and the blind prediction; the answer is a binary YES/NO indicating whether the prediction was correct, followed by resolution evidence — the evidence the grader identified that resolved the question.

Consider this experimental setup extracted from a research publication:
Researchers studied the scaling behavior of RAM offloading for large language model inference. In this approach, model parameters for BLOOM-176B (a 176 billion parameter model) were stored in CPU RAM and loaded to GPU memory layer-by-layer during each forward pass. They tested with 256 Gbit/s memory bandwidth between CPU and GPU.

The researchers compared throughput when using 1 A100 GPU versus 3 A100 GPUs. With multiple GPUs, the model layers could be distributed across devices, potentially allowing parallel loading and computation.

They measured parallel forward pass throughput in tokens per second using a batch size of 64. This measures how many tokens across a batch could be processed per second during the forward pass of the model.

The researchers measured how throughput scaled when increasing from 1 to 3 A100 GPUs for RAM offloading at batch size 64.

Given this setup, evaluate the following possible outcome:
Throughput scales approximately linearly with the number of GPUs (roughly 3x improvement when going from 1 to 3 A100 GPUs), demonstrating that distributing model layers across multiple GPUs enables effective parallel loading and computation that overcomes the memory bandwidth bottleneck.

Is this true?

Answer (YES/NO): NO